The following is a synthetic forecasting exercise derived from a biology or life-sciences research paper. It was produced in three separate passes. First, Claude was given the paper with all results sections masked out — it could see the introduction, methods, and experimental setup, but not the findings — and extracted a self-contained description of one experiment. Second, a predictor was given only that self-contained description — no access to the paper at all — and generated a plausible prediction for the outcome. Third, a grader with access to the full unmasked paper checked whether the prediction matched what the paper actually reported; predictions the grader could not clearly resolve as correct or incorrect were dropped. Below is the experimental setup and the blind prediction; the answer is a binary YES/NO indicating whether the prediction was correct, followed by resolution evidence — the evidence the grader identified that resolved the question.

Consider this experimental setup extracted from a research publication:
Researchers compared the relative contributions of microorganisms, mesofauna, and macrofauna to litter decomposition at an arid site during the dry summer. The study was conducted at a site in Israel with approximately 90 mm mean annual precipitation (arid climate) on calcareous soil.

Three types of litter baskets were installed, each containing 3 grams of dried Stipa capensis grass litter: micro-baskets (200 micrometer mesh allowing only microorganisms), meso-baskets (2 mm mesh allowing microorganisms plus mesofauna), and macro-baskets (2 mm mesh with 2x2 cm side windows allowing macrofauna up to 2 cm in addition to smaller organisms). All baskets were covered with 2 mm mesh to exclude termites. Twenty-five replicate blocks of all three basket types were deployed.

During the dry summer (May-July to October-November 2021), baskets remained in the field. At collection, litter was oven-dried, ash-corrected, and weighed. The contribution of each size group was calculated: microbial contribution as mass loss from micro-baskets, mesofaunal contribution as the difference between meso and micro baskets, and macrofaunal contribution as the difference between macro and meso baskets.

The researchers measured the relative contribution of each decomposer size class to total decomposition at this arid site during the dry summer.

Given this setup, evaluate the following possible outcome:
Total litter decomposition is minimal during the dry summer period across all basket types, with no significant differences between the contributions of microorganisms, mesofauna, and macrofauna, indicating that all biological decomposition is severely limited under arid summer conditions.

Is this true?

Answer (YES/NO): NO